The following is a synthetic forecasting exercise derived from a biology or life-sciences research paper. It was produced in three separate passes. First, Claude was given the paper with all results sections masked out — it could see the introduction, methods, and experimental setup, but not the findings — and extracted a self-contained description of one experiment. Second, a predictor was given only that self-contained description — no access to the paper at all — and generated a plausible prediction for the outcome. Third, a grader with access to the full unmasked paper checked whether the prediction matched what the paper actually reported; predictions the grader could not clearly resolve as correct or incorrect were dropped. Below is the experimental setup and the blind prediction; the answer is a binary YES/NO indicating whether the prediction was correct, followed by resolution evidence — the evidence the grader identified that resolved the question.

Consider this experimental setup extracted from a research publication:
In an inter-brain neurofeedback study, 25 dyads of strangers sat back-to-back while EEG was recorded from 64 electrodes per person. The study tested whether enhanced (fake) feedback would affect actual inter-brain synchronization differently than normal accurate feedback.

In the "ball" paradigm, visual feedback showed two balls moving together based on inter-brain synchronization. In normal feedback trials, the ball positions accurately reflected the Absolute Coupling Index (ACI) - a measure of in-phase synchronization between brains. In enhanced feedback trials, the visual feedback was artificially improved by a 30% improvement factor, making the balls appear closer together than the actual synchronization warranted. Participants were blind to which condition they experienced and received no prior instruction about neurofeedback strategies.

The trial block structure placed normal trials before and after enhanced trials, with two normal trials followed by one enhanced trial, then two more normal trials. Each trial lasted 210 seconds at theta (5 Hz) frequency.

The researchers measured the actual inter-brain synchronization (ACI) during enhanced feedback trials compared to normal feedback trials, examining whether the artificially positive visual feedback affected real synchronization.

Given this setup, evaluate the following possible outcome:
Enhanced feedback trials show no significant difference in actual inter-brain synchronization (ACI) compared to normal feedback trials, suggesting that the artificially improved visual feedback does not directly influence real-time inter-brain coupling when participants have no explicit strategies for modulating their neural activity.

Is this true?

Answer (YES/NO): YES